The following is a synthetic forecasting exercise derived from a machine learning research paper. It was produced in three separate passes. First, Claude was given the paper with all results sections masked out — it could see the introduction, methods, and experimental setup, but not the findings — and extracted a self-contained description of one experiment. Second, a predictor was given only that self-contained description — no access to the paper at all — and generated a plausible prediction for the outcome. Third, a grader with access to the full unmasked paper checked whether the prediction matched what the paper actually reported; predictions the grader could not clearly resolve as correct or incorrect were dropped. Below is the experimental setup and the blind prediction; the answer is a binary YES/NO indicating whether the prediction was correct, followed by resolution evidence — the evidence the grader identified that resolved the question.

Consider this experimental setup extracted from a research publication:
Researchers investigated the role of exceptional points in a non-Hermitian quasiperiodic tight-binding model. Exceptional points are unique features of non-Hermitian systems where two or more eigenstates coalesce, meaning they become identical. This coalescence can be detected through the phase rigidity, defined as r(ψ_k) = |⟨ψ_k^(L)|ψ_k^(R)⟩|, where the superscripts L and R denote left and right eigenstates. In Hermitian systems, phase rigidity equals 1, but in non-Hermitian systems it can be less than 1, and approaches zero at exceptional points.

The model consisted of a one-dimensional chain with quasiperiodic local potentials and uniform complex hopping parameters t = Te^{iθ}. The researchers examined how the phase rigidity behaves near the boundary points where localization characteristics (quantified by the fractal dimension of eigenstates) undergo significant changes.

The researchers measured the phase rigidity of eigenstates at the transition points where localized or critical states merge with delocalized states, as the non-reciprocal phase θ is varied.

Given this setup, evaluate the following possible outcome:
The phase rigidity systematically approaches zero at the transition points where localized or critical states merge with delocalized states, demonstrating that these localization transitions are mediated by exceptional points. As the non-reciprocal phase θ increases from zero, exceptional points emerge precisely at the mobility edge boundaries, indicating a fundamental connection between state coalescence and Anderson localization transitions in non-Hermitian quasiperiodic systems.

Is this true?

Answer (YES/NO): YES